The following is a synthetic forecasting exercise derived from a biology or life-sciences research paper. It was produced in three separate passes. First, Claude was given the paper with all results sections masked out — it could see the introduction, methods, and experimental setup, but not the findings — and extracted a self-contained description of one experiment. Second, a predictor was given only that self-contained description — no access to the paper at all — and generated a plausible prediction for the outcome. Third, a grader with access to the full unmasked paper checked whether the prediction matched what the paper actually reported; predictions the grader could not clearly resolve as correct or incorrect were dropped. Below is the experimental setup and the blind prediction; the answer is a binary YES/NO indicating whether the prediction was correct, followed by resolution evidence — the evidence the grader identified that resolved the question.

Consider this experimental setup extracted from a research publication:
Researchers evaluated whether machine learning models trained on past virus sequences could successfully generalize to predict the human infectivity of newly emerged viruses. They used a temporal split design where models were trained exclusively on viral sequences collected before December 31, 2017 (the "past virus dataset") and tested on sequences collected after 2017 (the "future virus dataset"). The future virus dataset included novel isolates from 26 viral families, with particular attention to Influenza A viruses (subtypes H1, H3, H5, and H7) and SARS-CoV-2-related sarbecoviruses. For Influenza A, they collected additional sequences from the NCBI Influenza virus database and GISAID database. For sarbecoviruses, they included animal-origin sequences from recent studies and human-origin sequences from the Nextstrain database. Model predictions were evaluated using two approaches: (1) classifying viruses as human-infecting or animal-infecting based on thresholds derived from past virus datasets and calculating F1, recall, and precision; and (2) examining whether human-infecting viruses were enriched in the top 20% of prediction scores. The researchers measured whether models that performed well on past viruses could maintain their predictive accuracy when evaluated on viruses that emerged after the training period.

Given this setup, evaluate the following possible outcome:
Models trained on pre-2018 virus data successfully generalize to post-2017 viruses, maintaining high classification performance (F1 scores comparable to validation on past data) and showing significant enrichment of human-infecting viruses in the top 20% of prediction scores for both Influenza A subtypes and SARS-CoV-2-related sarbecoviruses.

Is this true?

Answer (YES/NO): NO